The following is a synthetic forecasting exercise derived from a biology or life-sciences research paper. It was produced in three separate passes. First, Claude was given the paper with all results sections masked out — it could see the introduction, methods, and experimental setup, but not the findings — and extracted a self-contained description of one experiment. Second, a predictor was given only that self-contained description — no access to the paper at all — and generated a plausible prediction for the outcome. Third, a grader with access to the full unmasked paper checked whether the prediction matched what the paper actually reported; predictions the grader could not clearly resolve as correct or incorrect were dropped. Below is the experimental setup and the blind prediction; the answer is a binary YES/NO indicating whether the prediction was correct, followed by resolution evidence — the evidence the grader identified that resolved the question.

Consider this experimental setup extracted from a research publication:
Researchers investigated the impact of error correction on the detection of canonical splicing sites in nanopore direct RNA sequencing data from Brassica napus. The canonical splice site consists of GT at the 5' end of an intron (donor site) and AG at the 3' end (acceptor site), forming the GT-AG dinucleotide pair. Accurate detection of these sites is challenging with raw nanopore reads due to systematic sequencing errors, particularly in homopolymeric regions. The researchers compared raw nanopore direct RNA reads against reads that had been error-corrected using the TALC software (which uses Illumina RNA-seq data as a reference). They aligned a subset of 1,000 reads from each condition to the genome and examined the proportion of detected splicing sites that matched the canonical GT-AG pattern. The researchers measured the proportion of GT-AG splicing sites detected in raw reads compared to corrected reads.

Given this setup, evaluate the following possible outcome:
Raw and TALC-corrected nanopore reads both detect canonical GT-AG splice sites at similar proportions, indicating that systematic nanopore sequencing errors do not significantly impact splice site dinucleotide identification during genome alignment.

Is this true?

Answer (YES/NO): NO